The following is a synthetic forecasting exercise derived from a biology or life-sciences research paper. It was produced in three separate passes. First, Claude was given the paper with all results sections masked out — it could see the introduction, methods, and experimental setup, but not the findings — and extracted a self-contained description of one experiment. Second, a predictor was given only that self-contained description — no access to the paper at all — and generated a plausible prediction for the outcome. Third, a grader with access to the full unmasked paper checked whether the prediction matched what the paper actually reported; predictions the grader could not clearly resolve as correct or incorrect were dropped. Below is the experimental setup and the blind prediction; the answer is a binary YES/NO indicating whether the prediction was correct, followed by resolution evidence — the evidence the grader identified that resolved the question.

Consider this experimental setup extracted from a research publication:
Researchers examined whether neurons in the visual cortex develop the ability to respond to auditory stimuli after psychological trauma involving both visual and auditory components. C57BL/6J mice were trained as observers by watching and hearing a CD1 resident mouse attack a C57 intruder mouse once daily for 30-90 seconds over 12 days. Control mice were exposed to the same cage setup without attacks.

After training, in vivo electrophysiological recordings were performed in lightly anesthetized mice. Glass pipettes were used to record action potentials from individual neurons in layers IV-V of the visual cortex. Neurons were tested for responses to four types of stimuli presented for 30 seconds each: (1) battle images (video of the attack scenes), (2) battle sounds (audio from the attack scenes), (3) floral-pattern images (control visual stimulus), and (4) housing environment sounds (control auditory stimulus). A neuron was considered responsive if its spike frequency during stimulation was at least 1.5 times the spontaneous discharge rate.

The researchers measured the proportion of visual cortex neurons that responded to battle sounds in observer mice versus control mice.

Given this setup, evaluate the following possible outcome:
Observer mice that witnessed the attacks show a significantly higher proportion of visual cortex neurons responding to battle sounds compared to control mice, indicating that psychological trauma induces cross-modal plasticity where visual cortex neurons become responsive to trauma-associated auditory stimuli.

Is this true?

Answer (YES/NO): YES